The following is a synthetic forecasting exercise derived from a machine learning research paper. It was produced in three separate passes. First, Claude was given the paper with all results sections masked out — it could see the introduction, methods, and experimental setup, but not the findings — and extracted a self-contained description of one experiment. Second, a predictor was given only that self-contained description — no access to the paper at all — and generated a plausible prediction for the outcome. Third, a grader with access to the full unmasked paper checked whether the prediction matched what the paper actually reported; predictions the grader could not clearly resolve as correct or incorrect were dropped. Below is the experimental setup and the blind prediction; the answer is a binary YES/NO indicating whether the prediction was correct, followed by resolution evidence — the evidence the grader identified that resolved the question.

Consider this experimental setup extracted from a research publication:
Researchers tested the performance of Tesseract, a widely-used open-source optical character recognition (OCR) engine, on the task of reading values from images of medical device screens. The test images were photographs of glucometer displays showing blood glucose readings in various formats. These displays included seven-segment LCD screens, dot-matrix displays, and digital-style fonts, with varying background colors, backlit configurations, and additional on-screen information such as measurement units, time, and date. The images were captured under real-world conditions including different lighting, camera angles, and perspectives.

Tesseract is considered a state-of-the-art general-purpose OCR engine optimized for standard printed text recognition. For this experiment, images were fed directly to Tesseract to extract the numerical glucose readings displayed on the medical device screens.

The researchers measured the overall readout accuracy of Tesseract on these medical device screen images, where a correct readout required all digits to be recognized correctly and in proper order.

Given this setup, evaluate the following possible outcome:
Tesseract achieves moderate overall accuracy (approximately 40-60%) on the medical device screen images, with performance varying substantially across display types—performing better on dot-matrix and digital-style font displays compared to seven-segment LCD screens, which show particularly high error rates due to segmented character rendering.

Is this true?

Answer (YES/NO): NO